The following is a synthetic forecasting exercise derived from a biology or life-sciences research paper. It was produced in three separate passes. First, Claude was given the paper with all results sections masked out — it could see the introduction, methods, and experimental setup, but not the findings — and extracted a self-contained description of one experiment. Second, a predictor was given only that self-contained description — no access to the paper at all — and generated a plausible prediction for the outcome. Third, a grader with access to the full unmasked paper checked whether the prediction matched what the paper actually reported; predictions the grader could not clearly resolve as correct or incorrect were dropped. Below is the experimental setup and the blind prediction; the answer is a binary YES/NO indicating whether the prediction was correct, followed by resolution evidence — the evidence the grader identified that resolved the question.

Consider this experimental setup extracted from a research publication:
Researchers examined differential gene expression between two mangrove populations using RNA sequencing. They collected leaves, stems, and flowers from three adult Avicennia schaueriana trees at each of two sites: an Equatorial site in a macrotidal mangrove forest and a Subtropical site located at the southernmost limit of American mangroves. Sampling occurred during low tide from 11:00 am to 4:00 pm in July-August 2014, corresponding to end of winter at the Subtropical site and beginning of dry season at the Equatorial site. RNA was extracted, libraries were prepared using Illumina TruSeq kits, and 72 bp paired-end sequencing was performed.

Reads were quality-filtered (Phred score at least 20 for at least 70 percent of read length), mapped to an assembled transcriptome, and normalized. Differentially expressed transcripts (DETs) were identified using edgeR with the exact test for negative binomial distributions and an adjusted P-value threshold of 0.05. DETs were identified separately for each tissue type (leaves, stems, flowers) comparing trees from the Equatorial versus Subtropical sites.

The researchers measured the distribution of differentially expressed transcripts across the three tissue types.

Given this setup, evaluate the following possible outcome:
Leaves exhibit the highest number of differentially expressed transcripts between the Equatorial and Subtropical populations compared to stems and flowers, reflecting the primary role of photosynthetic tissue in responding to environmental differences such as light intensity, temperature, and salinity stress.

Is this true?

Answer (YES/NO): YES